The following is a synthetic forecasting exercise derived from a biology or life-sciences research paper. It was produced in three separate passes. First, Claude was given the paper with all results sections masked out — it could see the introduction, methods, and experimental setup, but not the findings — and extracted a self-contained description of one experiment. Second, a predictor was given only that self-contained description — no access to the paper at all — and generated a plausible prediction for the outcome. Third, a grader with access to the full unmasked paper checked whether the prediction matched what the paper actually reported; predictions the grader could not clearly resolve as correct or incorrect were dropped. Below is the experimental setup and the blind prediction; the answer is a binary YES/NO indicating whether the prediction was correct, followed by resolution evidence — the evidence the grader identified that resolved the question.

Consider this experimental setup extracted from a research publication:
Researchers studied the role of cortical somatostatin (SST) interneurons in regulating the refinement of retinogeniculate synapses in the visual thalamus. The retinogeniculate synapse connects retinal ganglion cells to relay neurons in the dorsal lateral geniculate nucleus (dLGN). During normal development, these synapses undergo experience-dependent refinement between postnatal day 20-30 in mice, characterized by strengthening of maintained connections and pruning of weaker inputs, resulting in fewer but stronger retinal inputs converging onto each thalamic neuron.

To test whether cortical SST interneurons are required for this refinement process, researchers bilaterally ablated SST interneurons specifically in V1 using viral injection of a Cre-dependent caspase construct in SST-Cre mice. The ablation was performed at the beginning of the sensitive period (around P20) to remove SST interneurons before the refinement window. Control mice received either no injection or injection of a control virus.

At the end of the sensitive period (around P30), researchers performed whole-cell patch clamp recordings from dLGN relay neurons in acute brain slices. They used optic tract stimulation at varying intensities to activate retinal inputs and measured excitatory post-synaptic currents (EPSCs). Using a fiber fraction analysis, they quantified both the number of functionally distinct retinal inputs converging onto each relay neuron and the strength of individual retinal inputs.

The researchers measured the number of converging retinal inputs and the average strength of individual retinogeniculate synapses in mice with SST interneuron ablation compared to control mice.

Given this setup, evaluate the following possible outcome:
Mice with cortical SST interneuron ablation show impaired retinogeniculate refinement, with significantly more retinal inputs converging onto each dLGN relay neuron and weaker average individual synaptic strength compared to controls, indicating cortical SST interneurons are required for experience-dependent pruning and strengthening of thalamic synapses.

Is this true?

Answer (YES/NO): YES